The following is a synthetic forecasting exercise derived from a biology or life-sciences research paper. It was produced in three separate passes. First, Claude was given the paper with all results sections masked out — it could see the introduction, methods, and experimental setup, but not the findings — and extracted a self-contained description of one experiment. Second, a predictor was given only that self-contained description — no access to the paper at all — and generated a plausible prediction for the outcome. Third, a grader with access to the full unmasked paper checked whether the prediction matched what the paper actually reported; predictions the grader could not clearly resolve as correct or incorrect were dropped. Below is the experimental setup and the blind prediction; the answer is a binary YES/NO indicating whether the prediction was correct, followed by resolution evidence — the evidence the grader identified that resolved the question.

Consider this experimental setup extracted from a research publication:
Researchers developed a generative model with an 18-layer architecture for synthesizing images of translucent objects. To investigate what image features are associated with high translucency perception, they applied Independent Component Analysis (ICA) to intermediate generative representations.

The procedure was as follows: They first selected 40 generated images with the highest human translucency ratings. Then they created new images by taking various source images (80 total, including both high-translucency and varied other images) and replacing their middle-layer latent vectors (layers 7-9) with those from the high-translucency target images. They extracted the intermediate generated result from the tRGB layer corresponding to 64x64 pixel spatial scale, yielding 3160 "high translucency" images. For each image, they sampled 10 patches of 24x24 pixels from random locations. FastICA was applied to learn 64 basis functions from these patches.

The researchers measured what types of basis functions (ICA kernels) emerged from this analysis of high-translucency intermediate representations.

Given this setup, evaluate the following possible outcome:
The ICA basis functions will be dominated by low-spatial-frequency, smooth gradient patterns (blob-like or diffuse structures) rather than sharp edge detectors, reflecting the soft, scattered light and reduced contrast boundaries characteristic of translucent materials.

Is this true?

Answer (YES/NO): NO